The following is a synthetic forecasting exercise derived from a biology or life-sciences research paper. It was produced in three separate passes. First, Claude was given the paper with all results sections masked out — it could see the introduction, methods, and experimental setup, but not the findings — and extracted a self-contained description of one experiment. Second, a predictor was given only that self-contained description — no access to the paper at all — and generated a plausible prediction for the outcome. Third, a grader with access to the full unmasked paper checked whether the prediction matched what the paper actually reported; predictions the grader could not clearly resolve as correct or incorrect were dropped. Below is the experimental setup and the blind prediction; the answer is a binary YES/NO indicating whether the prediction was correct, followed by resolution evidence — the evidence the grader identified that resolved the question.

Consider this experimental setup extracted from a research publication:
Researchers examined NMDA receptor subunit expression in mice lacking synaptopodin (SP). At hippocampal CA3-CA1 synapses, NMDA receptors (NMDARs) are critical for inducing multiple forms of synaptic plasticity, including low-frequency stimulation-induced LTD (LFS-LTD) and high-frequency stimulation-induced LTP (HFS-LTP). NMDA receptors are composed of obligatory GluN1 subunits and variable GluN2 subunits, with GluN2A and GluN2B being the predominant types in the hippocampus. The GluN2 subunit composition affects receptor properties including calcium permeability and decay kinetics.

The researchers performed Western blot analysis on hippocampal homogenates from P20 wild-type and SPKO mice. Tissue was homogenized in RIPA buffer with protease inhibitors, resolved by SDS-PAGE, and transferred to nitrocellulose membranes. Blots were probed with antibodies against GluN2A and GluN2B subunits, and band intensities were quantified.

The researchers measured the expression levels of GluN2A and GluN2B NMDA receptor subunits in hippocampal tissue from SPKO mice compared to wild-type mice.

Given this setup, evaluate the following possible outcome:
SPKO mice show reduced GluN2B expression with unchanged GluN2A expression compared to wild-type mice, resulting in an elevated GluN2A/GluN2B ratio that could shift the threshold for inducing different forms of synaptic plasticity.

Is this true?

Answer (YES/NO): NO